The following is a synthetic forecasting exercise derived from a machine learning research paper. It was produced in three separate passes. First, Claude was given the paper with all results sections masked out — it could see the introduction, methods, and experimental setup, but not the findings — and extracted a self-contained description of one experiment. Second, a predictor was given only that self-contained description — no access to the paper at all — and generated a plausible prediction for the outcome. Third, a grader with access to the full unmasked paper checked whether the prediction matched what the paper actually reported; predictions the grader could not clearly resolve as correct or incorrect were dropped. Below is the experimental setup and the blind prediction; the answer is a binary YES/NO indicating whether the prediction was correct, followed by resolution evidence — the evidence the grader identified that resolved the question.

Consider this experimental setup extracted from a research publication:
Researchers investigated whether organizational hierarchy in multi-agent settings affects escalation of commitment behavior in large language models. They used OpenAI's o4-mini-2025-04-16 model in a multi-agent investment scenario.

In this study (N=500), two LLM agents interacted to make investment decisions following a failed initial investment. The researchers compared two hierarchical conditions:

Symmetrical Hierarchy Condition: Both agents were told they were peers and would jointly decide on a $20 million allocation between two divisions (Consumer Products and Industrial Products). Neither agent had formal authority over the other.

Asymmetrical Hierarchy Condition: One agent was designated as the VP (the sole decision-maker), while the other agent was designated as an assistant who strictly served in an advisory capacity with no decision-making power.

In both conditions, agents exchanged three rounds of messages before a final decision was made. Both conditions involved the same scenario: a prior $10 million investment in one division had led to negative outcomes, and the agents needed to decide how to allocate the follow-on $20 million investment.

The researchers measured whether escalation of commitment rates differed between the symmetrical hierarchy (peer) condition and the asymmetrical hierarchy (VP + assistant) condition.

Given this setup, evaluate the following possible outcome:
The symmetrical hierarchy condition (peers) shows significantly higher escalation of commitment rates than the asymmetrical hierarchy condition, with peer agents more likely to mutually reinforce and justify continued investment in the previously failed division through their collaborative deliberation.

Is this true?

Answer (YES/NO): YES